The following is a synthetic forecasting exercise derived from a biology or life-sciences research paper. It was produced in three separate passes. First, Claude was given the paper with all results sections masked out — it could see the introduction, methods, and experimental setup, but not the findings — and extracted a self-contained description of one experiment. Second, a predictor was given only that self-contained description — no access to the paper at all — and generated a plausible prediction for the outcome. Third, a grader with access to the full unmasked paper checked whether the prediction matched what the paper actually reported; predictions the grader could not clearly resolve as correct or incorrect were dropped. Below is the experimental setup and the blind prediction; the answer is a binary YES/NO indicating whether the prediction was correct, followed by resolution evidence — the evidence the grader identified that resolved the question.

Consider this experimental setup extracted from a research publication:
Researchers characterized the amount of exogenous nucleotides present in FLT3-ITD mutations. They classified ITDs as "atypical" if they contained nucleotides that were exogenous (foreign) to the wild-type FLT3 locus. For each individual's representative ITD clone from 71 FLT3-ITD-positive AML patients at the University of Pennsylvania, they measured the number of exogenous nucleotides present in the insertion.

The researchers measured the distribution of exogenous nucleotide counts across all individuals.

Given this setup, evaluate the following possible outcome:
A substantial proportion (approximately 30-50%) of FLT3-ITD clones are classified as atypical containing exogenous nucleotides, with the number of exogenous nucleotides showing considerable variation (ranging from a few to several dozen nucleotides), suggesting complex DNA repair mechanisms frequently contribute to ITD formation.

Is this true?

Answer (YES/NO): NO